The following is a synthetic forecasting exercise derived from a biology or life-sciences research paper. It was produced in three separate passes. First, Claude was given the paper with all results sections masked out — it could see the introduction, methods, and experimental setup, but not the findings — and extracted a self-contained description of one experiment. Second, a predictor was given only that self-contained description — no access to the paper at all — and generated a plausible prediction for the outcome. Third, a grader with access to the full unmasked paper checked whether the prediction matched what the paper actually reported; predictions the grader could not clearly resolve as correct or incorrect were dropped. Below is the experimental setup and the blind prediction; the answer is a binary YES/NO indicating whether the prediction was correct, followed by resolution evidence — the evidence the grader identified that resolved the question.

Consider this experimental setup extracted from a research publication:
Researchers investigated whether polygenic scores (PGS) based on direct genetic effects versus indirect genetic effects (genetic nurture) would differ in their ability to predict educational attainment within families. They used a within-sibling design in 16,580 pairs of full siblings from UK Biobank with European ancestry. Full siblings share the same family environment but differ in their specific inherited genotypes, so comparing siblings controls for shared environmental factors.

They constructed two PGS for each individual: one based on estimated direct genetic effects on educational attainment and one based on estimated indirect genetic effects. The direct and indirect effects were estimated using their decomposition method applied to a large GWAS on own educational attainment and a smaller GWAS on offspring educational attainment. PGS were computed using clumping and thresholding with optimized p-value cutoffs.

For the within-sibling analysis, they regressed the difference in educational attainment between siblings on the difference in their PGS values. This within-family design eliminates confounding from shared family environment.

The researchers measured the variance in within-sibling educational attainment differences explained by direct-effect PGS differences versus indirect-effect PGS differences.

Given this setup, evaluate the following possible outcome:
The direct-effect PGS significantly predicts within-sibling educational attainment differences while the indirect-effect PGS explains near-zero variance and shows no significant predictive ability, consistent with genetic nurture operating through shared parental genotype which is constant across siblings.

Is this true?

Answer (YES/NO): NO